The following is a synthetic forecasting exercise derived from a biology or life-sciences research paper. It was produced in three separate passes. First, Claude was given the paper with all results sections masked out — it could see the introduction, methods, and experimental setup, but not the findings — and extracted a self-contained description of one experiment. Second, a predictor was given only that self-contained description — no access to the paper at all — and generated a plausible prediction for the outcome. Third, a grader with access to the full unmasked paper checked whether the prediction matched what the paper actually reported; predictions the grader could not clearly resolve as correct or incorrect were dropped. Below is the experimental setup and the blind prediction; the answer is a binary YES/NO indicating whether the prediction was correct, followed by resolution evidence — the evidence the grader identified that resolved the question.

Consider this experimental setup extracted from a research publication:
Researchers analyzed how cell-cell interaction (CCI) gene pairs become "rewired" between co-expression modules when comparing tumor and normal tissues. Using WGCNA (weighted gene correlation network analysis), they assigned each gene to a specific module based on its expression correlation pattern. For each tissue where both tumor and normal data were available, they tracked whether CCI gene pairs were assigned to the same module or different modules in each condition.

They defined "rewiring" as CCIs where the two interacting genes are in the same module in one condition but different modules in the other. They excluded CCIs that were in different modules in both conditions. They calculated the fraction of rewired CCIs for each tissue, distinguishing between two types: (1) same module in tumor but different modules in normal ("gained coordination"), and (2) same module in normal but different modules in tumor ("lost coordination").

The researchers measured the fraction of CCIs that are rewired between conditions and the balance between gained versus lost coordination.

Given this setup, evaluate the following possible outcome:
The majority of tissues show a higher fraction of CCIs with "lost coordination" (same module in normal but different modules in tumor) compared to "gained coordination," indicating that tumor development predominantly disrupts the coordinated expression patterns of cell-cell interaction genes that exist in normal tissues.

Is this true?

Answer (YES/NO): NO